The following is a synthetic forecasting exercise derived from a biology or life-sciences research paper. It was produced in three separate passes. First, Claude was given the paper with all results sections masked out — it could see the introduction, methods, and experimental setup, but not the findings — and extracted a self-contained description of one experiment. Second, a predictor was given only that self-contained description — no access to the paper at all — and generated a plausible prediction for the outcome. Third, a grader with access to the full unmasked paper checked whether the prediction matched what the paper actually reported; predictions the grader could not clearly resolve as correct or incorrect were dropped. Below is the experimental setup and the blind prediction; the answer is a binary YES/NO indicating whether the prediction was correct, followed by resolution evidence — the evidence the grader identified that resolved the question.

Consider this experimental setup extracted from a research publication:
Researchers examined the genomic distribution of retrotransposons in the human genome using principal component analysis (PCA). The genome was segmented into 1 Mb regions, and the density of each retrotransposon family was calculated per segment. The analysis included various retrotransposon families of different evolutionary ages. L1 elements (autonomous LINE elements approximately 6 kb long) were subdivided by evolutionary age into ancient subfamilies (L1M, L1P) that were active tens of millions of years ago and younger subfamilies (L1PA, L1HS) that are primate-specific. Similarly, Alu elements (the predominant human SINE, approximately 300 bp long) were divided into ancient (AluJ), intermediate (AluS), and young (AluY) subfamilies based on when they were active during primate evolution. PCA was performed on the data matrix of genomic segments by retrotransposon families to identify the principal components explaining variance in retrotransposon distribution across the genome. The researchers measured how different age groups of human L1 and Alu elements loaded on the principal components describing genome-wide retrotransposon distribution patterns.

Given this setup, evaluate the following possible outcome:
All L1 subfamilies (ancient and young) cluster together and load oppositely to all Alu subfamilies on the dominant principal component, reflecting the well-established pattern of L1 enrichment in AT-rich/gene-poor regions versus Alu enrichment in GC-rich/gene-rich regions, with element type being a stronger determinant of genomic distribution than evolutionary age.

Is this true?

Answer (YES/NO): NO